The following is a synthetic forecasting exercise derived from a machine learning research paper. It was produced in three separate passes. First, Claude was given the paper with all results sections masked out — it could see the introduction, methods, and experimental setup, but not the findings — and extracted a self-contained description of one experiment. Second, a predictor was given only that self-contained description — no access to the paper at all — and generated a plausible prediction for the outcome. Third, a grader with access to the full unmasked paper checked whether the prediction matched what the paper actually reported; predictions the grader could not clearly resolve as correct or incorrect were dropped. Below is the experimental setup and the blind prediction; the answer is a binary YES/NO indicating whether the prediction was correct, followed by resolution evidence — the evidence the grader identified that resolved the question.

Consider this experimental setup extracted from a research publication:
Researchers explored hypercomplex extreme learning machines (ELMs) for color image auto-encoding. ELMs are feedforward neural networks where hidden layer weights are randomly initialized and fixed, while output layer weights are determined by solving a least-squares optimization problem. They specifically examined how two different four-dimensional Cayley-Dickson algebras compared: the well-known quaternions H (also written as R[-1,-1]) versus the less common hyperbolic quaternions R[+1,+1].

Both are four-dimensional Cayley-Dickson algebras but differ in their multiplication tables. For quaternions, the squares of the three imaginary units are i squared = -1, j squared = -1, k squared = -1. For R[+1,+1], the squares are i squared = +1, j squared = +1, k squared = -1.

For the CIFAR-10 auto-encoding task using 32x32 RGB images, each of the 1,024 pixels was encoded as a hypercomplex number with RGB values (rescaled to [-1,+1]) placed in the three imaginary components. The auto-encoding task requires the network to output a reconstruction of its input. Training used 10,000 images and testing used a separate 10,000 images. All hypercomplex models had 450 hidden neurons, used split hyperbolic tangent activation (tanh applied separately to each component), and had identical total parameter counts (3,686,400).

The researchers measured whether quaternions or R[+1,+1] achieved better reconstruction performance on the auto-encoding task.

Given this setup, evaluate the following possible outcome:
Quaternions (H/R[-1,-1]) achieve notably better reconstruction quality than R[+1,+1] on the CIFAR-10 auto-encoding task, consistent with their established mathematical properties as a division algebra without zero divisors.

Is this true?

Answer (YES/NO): NO